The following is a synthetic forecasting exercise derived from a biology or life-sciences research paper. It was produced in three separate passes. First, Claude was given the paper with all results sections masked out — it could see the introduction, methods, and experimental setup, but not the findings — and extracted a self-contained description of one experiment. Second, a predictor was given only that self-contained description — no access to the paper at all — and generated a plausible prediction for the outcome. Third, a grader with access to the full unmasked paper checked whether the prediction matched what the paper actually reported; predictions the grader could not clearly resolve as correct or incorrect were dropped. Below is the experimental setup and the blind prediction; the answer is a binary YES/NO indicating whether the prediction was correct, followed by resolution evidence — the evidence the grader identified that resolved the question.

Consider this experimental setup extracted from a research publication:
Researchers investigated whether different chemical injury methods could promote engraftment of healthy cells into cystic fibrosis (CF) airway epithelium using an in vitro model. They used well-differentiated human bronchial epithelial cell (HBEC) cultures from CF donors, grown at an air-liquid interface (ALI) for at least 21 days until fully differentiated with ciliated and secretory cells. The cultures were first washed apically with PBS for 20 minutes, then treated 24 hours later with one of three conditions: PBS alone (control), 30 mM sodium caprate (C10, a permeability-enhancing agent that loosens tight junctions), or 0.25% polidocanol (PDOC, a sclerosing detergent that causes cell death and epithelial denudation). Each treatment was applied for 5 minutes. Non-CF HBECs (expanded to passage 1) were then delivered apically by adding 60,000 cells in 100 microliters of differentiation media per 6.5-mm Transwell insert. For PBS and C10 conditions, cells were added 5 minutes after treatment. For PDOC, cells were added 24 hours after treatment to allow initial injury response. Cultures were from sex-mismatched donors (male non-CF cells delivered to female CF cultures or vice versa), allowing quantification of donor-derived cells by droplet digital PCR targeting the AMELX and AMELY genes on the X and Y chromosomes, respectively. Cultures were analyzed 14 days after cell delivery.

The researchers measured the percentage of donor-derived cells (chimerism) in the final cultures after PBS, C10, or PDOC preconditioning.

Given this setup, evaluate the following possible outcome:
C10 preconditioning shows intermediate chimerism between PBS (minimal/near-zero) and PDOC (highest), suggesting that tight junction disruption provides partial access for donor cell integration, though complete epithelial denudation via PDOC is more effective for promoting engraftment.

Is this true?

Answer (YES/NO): NO